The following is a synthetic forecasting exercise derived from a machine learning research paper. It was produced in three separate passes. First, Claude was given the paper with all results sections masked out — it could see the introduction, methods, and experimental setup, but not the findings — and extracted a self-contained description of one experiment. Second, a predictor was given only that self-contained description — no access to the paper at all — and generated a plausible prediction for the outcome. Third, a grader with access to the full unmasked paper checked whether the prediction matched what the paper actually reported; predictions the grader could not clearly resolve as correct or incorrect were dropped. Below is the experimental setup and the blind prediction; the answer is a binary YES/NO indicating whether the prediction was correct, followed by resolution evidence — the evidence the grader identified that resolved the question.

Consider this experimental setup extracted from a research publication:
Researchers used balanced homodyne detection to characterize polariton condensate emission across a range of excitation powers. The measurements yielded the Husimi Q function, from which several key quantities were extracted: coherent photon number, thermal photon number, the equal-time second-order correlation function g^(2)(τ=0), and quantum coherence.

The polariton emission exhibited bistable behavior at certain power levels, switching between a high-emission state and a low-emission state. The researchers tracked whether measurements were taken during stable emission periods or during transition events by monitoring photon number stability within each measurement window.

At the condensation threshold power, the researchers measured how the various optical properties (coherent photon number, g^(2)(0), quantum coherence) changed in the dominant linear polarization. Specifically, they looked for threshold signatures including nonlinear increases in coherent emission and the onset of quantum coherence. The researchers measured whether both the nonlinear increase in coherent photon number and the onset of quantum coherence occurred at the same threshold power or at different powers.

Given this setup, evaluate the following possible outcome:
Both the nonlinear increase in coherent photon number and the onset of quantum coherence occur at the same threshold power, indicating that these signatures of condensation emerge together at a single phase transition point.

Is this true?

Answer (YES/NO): YES